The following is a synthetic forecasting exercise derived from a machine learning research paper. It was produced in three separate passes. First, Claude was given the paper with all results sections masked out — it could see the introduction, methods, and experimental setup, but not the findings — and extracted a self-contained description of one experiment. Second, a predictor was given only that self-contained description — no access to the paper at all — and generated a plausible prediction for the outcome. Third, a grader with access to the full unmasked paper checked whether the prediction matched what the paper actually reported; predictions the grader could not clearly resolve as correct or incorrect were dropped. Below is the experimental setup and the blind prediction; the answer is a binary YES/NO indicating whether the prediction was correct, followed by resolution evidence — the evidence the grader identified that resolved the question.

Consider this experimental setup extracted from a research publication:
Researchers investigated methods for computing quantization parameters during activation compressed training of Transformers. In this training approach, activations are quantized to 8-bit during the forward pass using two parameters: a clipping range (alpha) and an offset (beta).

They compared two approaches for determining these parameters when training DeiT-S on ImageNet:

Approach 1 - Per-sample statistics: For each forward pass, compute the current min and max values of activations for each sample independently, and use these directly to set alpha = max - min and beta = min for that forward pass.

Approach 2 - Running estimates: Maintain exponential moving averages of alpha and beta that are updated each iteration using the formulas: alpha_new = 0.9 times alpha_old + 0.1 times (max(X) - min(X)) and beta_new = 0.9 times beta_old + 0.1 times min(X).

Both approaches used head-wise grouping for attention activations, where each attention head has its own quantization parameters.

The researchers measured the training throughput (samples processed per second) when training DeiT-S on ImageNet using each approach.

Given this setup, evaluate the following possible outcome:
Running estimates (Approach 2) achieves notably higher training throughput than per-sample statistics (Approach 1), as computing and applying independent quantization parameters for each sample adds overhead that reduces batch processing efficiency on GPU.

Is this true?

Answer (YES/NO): YES